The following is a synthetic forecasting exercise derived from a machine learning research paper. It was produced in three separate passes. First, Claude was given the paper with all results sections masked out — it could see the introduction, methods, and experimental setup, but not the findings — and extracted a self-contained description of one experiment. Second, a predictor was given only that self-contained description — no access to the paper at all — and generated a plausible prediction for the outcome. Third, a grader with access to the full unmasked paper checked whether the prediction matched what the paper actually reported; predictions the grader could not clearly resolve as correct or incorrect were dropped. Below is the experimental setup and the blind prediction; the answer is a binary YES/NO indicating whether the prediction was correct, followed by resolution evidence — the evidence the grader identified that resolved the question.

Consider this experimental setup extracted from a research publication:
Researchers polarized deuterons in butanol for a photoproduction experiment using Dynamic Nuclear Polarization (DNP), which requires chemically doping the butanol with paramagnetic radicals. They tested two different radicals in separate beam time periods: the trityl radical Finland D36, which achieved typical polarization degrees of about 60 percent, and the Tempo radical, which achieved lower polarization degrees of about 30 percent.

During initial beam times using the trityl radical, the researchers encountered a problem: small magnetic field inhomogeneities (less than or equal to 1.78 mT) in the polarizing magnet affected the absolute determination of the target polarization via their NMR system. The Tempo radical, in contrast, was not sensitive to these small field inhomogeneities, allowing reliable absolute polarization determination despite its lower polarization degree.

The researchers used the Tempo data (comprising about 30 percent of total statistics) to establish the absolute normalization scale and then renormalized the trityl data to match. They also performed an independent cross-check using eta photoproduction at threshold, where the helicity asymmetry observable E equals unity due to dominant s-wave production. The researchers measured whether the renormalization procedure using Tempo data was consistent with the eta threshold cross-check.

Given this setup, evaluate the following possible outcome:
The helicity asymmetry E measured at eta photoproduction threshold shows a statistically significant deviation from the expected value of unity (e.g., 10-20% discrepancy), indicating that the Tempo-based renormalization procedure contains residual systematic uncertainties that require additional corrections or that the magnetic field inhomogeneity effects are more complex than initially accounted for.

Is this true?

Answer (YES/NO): NO